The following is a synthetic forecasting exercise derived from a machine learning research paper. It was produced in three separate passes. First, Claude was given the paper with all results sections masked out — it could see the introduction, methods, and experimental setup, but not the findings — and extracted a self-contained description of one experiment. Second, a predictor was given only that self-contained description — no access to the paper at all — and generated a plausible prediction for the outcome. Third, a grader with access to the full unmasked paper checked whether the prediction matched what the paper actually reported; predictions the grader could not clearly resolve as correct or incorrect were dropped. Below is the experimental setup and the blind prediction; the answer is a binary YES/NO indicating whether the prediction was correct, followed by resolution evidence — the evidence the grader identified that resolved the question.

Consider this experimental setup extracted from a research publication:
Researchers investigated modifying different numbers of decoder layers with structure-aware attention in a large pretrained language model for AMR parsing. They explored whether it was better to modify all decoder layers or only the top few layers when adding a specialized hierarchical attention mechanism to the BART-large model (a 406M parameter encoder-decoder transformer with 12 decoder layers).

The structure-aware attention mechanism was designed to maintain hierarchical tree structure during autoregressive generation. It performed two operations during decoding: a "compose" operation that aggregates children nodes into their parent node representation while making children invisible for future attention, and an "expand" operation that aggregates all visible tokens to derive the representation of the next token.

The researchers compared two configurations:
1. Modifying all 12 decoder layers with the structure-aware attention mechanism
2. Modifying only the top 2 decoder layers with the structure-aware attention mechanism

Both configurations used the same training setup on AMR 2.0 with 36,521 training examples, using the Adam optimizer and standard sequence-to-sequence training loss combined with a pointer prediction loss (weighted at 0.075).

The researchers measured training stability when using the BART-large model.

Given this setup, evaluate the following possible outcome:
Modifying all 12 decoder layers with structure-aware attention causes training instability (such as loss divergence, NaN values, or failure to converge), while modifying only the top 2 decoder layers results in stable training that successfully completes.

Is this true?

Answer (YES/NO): YES